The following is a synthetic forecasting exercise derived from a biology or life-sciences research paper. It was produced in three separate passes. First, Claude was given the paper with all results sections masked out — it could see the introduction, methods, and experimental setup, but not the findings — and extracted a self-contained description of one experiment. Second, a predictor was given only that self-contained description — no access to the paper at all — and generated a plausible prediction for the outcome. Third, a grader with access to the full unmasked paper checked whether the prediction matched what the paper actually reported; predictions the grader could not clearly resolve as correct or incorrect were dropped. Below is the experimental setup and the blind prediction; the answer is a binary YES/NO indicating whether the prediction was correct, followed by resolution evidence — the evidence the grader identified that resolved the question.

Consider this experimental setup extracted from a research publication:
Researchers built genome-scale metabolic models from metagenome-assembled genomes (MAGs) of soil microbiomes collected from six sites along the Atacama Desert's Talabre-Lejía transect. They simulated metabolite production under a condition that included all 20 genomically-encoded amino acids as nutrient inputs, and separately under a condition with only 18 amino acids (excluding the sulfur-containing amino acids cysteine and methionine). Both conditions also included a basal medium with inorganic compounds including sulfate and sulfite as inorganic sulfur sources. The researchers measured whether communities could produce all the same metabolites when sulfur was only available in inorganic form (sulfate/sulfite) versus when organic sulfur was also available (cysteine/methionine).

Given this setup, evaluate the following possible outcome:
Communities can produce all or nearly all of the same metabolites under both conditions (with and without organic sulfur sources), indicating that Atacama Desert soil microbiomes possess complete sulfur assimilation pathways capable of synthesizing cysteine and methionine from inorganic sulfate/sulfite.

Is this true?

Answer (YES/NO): NO